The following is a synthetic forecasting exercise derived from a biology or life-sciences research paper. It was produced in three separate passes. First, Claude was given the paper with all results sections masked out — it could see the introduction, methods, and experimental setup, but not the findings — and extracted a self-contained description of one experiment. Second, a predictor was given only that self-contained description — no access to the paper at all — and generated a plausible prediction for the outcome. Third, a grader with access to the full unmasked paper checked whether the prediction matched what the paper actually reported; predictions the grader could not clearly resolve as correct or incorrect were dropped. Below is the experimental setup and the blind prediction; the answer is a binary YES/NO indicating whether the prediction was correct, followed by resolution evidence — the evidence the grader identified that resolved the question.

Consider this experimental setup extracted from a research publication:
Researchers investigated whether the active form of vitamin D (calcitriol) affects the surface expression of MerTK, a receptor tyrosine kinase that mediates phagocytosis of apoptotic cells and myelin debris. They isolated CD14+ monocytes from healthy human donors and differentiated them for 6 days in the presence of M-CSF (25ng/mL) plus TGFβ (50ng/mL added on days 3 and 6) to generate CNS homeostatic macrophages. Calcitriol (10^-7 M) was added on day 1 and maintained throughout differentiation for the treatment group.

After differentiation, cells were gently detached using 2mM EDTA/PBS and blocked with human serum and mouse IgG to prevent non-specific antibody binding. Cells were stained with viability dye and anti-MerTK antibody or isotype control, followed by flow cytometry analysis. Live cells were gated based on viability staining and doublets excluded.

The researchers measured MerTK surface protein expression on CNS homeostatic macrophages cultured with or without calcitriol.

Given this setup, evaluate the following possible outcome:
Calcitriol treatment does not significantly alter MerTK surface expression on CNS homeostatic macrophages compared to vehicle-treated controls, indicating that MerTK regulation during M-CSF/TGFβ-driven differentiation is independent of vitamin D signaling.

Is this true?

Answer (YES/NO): NO